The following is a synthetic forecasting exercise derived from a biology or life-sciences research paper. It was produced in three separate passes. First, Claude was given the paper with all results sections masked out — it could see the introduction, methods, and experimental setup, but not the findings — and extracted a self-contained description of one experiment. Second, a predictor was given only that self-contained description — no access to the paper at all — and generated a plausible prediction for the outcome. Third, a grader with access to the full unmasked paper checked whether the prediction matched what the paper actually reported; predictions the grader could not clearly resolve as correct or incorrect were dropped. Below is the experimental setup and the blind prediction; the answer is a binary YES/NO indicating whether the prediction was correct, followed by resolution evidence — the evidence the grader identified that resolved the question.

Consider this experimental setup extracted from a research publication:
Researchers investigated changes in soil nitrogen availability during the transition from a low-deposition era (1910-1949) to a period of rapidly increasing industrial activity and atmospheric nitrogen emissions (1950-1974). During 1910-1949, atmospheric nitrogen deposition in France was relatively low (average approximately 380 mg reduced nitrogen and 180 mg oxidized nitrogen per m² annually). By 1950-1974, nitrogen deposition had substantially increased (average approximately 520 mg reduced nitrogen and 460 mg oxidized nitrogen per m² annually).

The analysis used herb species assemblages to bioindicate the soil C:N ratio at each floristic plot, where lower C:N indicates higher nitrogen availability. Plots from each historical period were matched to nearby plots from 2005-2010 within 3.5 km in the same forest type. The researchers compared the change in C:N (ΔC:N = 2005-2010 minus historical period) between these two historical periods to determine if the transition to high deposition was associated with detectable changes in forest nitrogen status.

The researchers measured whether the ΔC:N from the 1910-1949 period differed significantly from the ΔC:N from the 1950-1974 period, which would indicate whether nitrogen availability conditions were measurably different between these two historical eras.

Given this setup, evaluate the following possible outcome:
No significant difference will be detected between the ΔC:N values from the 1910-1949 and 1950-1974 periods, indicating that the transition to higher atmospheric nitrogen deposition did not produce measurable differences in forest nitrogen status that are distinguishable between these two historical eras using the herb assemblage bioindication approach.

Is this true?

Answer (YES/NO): NO